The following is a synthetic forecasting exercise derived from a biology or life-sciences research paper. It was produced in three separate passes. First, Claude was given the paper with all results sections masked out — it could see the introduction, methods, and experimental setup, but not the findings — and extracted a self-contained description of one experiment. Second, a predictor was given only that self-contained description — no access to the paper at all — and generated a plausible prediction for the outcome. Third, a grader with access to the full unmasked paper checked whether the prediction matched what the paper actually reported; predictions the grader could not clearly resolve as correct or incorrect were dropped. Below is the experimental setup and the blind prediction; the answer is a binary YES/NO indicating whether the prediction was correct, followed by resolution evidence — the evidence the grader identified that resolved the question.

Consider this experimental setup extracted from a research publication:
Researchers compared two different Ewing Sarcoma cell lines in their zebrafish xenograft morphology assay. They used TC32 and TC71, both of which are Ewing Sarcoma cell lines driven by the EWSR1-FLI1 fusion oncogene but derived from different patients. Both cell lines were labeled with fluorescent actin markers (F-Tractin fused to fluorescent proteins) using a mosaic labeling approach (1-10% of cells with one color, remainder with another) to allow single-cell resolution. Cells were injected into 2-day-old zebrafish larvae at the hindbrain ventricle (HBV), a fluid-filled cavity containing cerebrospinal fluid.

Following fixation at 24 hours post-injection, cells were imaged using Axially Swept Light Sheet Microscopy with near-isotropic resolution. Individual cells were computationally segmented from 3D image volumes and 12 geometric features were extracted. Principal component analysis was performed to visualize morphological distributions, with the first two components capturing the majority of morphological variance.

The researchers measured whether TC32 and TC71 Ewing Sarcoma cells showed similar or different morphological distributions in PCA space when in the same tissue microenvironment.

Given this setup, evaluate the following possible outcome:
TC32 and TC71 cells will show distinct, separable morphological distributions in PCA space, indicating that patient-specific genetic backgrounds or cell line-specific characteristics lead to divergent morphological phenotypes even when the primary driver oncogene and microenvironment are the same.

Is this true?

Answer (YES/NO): YES